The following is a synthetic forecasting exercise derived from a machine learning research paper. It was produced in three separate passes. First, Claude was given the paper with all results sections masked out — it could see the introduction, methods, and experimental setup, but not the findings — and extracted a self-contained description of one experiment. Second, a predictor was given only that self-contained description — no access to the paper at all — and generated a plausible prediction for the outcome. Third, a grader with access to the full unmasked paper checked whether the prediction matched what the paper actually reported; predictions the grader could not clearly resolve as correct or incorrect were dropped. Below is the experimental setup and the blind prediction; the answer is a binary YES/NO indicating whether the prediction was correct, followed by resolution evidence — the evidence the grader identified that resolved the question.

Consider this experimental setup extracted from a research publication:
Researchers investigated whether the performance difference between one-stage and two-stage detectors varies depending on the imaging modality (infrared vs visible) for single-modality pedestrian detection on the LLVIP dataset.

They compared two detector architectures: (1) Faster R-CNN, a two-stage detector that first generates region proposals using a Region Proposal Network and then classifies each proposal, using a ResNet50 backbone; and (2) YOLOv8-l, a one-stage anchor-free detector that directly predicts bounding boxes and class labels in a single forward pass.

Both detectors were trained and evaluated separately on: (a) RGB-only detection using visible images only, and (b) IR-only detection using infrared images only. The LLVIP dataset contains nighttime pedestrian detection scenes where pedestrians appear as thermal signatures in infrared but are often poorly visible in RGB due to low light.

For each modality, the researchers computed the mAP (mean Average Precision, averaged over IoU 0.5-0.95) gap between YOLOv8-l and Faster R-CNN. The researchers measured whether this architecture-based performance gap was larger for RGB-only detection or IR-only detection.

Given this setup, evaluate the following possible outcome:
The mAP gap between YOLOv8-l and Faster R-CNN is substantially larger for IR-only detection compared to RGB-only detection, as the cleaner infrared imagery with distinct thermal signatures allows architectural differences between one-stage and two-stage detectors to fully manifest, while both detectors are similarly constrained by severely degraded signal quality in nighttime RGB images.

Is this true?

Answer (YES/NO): YES